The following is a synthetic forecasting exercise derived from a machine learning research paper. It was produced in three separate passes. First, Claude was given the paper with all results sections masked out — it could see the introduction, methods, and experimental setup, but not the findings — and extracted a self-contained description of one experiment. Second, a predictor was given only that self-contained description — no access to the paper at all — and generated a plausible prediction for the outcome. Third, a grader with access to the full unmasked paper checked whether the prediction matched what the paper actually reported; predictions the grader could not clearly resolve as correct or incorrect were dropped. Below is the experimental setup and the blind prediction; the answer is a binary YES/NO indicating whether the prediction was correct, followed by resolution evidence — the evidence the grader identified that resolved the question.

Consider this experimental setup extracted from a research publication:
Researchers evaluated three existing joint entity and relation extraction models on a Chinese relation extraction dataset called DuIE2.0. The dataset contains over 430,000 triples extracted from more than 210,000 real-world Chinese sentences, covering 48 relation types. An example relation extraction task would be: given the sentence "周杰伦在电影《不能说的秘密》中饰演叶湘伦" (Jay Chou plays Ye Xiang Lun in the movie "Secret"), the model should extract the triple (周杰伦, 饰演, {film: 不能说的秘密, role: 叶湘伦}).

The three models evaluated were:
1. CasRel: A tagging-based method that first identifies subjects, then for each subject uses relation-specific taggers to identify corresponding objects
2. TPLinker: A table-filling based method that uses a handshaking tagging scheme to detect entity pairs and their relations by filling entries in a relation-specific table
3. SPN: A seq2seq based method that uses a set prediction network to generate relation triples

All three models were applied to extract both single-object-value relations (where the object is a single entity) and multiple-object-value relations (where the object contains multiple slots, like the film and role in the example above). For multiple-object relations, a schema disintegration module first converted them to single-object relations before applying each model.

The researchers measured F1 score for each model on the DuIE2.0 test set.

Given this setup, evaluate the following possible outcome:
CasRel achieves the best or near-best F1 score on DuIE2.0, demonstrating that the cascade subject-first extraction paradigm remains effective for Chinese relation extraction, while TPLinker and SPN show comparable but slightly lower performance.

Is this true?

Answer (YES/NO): NO